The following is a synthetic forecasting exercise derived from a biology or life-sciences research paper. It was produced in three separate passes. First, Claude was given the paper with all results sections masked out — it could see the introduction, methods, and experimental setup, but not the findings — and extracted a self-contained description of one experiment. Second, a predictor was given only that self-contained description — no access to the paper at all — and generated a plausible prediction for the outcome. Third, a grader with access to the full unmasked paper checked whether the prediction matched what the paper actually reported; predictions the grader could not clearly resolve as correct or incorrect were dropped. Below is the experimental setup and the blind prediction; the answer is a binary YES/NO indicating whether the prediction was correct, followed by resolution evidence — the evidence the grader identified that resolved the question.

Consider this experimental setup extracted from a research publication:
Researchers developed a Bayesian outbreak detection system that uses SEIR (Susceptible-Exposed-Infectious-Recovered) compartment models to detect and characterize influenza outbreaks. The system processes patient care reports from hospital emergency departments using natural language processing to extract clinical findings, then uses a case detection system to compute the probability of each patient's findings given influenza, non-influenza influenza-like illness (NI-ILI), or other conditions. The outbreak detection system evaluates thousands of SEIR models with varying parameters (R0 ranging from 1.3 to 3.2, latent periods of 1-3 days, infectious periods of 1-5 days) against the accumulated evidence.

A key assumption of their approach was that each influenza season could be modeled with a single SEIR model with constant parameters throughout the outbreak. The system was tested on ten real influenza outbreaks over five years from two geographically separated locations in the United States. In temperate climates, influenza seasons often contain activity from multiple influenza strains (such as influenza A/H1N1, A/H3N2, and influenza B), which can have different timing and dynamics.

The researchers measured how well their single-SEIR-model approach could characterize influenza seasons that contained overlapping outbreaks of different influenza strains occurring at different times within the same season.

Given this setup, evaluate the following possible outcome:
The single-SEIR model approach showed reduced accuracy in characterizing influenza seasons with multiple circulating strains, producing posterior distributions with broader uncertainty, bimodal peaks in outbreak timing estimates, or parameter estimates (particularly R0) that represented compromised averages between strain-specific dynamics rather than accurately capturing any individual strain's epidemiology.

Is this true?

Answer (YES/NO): NO